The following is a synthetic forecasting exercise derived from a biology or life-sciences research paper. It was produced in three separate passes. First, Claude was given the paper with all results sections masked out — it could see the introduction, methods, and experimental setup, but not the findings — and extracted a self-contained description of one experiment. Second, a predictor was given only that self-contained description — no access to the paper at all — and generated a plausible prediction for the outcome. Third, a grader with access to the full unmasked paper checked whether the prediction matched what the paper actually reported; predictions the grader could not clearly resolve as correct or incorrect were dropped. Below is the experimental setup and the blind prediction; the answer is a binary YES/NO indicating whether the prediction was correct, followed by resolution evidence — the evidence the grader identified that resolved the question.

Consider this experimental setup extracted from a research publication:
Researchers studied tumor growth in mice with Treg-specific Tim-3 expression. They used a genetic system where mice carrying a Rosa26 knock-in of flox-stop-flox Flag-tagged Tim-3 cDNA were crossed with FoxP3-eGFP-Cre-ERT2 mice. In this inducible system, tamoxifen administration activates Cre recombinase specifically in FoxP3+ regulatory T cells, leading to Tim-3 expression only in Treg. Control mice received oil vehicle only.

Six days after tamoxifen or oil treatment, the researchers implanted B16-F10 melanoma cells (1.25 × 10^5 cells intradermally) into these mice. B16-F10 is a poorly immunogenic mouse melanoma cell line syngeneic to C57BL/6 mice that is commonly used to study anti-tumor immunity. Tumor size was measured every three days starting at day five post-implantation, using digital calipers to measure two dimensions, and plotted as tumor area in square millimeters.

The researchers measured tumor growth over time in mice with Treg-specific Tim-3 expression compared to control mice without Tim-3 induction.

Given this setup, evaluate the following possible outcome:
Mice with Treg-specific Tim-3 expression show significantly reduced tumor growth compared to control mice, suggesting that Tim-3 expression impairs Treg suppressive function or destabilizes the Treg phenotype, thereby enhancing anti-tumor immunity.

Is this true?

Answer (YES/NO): NO